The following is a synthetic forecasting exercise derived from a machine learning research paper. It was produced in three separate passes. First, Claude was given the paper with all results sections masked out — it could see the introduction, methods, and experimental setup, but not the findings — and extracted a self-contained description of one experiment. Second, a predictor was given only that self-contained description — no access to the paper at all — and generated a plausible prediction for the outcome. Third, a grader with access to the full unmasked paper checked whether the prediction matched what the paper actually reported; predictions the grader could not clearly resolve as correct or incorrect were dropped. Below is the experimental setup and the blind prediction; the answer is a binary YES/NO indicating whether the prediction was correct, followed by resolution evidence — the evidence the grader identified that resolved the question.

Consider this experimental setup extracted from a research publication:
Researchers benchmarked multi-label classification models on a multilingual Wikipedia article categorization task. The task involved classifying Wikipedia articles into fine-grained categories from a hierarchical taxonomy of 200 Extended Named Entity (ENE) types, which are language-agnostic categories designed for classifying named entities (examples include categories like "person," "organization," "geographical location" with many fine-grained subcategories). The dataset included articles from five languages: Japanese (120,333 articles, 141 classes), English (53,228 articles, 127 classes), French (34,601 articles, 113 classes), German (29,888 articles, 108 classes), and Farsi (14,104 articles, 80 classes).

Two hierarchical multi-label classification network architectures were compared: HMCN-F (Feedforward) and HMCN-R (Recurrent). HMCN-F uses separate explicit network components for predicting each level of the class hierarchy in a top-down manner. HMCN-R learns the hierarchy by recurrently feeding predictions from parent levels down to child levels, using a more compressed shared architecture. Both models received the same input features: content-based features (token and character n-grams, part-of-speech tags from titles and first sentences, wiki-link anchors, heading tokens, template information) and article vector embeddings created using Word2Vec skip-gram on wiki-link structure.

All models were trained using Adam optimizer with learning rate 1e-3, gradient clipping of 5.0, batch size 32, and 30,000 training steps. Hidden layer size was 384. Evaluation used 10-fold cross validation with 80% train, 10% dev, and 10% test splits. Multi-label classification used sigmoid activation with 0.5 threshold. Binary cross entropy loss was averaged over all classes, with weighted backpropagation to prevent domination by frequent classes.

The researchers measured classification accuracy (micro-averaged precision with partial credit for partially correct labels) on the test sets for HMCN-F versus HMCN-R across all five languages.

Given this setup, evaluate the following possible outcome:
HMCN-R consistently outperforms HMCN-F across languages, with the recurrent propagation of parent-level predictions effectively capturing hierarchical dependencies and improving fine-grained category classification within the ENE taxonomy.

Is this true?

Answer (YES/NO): NO